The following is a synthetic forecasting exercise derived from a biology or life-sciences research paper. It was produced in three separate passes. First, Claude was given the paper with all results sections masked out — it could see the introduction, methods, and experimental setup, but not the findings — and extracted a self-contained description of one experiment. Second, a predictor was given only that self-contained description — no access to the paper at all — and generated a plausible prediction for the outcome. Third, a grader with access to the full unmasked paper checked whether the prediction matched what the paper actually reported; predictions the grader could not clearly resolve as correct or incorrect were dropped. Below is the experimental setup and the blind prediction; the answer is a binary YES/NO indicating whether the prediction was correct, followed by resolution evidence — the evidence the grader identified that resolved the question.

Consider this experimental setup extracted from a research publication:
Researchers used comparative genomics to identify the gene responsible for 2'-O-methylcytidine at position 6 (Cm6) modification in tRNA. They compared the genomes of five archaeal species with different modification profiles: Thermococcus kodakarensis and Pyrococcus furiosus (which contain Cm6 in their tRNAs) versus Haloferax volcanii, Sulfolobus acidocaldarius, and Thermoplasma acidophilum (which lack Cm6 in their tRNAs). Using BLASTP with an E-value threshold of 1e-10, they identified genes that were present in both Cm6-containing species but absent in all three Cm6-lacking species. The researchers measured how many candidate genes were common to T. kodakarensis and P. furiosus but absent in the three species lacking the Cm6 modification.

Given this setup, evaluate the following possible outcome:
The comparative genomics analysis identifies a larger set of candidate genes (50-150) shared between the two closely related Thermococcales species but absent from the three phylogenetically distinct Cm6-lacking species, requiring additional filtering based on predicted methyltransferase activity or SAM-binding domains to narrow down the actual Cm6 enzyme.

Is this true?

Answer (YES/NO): NO